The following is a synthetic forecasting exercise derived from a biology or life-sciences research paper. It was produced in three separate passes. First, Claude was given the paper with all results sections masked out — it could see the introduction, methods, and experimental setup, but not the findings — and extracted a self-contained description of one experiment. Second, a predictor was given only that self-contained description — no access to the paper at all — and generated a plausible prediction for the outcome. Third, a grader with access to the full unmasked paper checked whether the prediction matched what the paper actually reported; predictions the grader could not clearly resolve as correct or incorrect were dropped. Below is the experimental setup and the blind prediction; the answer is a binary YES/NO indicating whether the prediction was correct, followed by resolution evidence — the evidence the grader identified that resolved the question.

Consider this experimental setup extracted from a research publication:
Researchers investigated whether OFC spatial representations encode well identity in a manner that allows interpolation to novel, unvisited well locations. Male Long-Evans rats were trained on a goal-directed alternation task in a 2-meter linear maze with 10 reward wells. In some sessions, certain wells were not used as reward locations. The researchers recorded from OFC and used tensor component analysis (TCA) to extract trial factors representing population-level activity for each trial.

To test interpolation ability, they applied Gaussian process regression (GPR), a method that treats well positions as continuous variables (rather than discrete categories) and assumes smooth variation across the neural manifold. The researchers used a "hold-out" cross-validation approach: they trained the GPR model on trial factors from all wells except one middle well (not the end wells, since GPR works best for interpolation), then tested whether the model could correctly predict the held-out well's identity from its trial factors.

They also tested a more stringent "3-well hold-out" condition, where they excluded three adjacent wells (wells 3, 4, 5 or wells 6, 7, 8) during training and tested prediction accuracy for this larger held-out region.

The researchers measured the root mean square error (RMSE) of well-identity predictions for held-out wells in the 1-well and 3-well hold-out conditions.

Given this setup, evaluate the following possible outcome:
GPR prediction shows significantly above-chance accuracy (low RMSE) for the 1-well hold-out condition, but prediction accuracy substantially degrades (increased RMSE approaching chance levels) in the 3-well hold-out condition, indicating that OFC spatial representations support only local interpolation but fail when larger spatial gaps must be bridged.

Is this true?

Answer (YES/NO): NO